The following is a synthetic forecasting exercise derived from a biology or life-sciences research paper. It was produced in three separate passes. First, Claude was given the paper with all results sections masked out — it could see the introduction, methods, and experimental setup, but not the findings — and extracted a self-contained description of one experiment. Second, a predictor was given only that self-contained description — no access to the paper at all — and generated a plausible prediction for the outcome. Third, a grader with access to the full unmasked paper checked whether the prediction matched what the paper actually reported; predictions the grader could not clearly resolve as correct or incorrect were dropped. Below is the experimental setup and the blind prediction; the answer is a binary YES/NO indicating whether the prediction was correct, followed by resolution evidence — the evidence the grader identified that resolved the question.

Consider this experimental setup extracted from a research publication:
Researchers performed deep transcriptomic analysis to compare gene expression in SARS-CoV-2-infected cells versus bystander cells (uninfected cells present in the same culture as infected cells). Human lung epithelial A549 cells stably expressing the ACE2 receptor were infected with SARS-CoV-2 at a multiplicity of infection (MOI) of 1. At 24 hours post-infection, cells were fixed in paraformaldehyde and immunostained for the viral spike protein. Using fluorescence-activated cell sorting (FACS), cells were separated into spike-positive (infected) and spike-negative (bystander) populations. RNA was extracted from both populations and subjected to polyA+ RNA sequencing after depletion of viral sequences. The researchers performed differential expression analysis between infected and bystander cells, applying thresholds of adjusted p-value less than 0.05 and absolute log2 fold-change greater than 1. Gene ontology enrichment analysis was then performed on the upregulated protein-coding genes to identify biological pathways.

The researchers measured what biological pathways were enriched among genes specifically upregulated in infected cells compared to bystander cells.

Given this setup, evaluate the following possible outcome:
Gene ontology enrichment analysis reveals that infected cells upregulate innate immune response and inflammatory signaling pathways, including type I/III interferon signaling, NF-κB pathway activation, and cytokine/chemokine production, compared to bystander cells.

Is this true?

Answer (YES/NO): NO